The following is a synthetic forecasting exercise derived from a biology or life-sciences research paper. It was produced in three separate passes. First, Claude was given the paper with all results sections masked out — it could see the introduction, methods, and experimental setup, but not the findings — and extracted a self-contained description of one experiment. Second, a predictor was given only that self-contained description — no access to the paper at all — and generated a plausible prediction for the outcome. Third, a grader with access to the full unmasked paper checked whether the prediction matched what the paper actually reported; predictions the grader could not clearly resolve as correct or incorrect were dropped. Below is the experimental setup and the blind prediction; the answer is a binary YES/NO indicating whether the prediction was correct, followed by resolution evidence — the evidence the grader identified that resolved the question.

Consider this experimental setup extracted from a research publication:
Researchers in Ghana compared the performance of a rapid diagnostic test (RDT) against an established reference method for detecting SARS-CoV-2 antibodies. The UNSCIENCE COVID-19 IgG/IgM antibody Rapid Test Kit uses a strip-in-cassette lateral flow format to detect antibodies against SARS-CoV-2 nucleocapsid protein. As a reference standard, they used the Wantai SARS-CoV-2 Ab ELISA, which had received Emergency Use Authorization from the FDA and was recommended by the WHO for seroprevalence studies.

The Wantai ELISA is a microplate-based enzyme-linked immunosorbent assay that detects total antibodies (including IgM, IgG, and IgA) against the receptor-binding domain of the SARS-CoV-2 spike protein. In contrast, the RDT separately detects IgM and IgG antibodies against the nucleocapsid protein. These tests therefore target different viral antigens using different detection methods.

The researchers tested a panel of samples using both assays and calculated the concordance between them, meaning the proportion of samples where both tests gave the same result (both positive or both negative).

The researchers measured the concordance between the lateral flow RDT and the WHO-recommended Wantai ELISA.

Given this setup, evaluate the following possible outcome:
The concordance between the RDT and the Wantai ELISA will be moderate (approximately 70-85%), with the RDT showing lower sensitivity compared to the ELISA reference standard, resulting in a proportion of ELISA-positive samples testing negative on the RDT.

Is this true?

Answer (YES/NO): YES